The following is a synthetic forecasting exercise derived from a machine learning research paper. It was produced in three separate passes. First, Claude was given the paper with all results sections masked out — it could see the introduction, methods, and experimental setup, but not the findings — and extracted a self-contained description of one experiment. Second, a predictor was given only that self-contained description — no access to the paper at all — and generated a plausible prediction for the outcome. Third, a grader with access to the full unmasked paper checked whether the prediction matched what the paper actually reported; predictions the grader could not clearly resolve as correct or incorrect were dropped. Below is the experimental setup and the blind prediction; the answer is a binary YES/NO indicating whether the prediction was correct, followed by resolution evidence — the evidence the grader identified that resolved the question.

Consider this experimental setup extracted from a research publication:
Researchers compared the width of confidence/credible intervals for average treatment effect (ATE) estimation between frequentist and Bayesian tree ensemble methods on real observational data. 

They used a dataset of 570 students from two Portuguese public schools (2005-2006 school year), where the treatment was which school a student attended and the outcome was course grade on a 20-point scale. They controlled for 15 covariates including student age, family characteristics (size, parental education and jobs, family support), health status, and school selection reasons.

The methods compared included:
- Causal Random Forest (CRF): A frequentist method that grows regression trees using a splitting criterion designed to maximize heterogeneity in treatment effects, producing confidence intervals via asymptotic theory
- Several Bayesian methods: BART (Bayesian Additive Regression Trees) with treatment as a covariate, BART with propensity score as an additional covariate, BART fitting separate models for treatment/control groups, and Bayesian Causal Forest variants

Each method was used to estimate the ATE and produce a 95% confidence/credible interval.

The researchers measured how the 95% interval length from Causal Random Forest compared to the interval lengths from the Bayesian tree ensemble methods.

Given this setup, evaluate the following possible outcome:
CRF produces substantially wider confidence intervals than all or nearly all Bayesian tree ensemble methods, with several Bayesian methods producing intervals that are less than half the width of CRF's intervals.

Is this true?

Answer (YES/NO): NO